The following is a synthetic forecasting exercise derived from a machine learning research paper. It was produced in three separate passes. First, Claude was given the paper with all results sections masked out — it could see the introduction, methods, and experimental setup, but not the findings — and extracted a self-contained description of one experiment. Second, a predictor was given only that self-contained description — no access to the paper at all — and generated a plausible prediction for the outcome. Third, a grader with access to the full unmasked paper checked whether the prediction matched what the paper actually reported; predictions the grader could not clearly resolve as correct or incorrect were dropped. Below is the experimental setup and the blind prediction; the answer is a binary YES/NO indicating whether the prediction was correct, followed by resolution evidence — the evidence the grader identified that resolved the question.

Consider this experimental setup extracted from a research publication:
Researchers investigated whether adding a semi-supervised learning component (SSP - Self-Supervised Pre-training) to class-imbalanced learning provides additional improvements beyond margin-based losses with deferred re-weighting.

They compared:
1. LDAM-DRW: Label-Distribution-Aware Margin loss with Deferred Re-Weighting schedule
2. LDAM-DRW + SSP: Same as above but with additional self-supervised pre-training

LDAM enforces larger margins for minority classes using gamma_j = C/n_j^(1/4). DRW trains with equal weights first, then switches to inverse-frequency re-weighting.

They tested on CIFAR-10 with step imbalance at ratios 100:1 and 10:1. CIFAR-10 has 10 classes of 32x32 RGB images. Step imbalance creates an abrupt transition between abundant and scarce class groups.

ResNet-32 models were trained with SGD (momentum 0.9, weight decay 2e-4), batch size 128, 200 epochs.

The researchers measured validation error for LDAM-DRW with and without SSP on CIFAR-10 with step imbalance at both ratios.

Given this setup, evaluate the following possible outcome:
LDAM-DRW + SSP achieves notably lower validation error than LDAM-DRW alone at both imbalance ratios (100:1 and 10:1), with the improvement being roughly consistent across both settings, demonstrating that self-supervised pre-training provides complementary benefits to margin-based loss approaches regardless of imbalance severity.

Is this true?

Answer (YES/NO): NO